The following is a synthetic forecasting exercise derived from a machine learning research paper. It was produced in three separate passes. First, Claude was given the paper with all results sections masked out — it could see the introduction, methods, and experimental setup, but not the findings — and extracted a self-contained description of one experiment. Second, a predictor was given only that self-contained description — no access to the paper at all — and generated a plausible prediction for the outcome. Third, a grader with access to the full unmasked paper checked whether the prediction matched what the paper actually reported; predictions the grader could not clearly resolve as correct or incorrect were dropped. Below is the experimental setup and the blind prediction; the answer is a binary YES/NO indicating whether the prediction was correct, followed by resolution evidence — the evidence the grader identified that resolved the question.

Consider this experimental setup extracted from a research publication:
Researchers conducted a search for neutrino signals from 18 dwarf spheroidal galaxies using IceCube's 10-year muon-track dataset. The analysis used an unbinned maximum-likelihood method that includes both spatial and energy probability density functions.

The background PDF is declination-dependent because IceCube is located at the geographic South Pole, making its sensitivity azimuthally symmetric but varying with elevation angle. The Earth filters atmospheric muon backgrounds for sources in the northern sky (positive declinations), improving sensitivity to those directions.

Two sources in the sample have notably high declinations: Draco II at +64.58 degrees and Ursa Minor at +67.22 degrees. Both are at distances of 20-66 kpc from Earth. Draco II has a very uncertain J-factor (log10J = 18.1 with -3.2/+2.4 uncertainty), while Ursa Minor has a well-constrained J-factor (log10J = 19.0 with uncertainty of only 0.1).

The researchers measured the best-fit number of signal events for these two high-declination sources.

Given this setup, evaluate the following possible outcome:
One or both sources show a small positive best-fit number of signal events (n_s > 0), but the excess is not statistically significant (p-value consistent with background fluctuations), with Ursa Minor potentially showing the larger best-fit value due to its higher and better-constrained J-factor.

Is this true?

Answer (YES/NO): NO